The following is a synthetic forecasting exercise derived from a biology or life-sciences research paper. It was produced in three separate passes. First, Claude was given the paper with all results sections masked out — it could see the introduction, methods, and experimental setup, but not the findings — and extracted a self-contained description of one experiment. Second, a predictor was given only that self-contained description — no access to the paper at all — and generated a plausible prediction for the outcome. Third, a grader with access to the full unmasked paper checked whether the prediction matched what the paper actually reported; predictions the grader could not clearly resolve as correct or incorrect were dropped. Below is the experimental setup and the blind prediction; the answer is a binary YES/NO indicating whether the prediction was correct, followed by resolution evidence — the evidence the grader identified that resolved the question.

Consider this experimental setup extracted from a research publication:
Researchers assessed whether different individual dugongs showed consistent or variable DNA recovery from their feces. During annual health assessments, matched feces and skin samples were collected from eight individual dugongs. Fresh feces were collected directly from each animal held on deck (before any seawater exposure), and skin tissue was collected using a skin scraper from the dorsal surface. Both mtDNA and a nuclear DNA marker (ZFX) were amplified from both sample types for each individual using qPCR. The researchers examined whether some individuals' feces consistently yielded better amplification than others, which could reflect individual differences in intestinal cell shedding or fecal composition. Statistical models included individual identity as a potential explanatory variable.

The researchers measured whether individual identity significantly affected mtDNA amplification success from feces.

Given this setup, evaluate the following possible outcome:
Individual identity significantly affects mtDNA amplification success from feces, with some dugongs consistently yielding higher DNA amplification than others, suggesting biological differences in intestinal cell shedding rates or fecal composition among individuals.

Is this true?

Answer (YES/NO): NO